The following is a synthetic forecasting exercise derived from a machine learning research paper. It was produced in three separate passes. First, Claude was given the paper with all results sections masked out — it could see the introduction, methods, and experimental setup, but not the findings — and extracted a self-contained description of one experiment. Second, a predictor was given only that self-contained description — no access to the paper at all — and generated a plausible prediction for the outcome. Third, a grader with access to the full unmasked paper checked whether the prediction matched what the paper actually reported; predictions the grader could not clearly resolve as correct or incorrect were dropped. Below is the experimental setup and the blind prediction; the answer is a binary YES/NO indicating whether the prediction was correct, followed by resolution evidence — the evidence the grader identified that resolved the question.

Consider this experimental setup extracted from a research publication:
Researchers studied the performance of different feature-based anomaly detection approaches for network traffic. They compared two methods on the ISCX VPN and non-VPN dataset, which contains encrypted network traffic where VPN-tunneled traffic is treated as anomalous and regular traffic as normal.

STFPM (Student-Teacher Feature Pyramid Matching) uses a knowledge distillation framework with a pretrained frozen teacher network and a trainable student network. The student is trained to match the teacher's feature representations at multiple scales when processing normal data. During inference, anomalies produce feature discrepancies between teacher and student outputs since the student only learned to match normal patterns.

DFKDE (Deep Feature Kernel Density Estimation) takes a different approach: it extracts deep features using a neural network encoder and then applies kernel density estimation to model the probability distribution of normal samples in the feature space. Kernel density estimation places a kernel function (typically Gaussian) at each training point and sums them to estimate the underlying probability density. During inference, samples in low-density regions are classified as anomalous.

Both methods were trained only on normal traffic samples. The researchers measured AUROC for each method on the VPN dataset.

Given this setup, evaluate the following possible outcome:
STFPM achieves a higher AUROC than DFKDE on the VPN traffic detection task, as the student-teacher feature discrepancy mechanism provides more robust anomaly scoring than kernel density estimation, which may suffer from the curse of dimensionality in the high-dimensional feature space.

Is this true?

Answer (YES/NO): NO